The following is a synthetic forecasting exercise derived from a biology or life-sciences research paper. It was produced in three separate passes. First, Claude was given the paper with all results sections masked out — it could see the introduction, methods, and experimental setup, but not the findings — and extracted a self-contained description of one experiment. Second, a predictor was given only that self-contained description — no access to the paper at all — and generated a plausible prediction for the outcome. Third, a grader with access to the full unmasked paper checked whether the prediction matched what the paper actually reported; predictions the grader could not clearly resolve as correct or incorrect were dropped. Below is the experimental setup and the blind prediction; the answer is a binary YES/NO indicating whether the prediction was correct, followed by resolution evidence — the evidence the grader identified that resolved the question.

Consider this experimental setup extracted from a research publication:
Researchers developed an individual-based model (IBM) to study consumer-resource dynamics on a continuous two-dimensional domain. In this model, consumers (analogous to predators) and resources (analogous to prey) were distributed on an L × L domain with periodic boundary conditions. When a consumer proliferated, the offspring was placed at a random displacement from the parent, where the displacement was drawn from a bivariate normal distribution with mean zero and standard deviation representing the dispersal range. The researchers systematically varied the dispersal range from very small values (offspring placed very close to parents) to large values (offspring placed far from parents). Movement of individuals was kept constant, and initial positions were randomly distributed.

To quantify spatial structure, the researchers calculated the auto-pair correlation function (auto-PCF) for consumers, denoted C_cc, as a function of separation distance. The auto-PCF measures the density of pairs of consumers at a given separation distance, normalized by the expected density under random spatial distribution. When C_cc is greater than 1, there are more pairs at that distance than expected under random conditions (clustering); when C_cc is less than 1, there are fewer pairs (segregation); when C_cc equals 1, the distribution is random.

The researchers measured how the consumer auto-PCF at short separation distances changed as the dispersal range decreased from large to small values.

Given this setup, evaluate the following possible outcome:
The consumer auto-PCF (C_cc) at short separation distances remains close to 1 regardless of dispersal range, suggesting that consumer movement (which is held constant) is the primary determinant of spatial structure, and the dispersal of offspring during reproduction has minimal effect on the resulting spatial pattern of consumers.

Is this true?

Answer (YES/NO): NO